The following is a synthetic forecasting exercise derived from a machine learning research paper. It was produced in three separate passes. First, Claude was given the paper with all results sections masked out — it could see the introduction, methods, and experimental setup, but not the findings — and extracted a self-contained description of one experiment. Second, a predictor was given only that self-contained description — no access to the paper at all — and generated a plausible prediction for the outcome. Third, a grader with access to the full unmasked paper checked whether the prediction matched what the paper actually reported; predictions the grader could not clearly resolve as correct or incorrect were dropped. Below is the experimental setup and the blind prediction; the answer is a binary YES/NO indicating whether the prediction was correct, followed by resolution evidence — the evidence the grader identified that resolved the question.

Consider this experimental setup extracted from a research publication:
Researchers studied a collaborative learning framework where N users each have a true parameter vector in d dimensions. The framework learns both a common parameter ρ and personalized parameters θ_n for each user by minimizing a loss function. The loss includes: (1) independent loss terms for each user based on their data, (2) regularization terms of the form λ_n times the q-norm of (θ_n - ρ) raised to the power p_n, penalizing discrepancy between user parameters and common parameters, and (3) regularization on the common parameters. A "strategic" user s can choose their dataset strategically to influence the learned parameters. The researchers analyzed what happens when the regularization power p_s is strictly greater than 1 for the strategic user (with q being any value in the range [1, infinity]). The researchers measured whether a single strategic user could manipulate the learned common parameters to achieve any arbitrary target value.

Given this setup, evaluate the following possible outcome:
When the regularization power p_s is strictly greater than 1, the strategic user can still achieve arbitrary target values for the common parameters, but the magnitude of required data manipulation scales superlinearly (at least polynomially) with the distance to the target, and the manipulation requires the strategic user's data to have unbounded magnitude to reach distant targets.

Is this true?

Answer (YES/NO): NO